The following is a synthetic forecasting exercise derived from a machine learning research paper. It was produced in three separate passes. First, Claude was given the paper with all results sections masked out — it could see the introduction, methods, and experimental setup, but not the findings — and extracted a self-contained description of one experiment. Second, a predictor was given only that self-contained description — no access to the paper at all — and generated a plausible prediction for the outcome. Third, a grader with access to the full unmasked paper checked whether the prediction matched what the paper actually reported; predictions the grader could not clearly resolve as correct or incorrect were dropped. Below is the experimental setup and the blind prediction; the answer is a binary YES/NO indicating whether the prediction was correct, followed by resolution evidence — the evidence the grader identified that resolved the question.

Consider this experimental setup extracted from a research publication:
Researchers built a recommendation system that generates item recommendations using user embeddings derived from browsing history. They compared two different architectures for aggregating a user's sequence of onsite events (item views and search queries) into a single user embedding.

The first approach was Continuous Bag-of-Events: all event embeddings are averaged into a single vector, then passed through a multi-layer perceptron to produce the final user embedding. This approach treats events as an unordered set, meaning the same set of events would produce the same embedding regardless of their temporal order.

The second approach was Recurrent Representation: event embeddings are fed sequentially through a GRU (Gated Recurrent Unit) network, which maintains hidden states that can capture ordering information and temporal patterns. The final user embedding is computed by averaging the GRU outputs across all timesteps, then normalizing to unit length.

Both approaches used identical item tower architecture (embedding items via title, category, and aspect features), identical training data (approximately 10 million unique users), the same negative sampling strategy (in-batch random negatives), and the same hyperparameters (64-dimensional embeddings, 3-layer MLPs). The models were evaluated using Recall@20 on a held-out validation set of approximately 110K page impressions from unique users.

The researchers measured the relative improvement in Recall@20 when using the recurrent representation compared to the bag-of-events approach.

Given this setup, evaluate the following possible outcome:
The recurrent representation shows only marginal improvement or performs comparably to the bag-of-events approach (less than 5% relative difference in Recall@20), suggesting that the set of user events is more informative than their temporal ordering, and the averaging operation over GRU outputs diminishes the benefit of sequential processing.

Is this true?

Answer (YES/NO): NO